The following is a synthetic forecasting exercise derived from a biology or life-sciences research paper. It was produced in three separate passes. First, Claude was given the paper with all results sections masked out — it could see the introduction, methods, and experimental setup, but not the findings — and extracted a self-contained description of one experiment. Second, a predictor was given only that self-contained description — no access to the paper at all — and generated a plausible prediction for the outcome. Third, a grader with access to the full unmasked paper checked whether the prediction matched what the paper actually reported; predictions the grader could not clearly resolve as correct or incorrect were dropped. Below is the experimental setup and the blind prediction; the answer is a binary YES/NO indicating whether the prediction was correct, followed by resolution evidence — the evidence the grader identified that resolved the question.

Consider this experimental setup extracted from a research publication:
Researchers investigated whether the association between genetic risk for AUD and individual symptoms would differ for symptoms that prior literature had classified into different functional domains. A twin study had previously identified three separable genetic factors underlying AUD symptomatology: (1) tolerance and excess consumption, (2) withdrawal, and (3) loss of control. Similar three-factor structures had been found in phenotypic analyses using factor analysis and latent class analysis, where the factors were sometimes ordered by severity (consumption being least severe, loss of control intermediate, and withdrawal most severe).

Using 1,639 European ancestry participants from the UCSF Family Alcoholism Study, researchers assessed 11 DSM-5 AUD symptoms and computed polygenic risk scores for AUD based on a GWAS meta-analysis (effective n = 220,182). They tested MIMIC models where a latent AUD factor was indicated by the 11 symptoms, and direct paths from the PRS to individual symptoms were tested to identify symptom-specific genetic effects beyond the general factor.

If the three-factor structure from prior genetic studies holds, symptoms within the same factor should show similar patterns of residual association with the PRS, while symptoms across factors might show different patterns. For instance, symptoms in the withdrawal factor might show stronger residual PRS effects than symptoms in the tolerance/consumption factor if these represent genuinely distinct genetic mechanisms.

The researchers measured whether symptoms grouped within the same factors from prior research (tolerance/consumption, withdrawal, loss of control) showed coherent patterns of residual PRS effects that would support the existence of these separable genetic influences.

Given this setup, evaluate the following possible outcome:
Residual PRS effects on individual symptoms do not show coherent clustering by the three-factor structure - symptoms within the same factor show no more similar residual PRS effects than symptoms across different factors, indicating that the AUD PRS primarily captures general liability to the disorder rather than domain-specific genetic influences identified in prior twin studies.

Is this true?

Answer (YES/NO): YES